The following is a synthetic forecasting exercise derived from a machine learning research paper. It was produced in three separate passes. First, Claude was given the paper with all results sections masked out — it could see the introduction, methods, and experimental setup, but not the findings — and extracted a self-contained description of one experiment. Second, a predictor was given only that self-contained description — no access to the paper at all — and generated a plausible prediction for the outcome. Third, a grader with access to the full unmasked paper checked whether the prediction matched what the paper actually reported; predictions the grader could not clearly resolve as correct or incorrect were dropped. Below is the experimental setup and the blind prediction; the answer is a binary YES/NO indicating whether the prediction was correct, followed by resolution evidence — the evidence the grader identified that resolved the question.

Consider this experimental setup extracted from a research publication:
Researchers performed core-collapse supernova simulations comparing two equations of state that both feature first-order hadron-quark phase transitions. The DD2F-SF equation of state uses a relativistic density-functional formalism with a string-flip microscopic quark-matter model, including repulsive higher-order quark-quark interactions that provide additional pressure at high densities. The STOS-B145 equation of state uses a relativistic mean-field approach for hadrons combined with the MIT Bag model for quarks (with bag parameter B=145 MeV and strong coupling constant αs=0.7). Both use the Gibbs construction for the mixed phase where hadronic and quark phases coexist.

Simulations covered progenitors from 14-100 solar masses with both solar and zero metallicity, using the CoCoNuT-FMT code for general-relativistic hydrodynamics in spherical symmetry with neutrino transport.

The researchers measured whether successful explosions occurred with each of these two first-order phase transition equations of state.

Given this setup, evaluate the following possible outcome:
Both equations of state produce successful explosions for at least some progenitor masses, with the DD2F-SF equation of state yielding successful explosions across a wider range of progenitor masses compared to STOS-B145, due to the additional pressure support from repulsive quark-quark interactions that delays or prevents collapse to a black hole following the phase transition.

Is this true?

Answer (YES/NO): NO